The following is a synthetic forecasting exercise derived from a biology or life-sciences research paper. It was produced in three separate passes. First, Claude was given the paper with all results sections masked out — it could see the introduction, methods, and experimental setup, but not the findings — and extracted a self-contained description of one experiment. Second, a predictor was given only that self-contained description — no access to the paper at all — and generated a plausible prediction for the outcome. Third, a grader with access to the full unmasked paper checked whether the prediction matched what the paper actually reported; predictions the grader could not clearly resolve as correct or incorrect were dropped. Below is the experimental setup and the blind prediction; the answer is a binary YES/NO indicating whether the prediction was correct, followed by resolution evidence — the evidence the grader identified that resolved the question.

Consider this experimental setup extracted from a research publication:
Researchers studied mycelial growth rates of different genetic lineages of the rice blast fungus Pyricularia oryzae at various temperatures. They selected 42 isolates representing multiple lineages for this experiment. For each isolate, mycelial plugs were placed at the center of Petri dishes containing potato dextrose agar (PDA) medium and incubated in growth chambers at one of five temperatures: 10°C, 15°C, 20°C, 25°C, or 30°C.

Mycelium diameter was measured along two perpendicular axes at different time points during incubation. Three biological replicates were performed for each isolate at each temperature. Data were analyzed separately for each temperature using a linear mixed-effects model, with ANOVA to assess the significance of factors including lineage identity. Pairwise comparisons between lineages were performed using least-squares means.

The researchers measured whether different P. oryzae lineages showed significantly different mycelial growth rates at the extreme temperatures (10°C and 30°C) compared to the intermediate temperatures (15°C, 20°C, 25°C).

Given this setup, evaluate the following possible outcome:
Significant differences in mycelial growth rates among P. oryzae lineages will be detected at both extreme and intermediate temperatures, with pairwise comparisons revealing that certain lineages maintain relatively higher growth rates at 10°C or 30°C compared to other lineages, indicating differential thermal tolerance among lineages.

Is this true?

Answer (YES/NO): NO